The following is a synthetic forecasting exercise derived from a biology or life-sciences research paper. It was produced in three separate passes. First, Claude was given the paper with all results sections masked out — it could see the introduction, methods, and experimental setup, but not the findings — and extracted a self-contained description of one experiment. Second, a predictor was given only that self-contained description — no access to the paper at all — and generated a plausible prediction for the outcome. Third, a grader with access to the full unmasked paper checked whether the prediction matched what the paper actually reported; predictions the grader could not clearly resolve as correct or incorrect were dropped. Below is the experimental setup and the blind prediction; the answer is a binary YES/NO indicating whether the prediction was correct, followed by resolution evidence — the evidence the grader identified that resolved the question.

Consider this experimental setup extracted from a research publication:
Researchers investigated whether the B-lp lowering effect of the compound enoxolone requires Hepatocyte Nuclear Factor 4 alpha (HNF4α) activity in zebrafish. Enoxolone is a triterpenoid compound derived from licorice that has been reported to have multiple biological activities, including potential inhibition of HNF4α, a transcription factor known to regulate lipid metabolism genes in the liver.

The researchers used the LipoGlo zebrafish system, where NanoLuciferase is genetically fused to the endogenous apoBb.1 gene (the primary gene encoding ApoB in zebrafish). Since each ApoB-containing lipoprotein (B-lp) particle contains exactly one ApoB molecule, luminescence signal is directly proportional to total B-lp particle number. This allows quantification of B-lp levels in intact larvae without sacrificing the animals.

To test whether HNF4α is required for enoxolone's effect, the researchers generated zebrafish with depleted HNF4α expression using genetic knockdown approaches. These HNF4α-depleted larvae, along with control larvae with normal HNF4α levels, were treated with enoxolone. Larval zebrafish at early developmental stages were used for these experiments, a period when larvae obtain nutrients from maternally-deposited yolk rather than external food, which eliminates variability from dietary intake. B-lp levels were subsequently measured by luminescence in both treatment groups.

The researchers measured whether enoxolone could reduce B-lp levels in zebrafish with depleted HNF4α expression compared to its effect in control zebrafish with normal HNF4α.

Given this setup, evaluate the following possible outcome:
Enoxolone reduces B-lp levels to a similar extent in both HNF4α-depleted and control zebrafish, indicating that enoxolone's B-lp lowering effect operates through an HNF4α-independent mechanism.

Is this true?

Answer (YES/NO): NO